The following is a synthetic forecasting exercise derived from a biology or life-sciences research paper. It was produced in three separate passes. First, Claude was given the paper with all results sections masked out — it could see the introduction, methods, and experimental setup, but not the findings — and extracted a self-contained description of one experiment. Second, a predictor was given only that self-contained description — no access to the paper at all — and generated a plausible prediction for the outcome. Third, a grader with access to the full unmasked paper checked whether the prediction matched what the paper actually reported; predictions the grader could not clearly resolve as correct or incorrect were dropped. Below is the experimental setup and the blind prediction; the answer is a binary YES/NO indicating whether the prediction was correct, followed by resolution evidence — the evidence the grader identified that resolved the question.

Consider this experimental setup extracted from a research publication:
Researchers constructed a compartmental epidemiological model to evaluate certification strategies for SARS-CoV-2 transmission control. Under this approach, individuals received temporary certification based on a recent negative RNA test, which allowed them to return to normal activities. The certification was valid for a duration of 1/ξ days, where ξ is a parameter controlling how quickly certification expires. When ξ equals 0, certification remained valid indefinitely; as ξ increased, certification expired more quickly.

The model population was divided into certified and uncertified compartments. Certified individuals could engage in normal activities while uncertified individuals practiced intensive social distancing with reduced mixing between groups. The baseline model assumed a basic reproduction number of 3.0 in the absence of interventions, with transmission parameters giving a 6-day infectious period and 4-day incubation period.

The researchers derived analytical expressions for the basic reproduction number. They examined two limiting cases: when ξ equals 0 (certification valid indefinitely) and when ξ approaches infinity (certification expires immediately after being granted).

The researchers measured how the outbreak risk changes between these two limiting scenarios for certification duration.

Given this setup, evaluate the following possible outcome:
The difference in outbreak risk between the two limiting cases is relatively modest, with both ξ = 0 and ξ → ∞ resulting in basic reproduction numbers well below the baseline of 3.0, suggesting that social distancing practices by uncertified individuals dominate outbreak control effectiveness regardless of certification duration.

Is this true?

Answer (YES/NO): NO